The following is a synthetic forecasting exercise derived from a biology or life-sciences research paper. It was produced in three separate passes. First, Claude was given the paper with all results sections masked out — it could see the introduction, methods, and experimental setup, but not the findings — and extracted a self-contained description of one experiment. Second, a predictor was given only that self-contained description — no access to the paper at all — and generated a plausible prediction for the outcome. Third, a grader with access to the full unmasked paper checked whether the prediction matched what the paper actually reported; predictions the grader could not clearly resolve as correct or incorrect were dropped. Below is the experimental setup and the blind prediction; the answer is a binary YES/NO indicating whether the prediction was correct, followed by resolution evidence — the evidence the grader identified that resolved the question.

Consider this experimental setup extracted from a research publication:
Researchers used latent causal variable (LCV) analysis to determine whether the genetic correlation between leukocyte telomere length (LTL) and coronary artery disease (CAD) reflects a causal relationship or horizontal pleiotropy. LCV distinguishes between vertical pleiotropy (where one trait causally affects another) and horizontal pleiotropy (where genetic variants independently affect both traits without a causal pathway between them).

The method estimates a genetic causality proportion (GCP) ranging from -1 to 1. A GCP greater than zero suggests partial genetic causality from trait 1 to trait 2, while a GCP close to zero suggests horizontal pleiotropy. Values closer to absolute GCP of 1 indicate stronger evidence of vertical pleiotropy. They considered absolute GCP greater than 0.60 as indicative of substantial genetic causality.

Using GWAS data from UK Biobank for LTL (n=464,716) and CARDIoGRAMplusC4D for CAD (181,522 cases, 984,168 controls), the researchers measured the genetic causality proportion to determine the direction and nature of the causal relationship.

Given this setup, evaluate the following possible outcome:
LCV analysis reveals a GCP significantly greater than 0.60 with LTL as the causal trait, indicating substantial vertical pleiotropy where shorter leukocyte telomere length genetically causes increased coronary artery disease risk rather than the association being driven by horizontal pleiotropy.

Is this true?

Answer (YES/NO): NO